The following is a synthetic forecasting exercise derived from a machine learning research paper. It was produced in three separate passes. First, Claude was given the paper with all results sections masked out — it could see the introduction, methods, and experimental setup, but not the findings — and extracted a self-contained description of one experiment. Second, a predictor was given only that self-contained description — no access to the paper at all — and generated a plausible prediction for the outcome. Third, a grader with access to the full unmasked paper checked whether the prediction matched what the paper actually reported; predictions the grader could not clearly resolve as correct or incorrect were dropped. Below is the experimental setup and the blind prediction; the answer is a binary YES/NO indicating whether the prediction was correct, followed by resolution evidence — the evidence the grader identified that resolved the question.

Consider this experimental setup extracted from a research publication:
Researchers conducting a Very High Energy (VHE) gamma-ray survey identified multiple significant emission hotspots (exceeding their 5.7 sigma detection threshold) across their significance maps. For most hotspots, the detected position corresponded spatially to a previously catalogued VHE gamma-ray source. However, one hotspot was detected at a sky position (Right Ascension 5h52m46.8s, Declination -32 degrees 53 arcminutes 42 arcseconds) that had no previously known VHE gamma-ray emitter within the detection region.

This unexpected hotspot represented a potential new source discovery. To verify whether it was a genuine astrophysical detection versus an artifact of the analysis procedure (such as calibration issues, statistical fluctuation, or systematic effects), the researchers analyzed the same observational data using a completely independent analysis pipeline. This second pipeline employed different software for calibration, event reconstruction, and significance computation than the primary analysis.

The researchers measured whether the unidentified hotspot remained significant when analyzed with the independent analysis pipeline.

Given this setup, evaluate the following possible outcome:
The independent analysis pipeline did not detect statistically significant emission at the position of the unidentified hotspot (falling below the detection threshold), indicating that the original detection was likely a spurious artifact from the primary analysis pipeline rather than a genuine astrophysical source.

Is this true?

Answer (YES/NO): YES